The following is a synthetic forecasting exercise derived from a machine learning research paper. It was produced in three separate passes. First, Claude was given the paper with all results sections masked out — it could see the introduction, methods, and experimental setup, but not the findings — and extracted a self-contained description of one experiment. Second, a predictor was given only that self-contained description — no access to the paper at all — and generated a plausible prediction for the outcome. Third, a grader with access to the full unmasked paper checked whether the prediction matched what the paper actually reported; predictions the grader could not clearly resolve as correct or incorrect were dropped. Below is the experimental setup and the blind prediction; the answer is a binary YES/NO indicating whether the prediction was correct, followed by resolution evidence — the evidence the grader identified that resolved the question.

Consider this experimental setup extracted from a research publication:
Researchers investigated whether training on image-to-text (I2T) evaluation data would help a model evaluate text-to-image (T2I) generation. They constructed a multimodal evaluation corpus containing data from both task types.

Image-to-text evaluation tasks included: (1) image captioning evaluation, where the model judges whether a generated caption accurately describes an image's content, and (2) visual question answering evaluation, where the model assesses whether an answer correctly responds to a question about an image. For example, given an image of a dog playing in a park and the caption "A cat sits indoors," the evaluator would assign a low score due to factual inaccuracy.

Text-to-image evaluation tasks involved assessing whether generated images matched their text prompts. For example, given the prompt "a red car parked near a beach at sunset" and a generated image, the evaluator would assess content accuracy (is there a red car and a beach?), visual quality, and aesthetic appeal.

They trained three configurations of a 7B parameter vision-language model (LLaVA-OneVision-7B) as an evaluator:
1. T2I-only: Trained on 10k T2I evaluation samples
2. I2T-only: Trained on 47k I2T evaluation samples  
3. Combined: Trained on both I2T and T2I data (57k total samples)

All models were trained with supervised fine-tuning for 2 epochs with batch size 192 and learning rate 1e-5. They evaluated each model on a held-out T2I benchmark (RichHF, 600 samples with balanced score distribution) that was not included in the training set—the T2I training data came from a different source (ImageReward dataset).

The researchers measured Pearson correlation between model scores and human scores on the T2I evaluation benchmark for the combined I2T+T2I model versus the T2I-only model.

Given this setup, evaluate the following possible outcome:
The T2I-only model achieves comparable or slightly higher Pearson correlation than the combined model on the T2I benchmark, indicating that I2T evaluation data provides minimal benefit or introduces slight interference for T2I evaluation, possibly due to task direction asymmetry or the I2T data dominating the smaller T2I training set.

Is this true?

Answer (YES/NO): NO